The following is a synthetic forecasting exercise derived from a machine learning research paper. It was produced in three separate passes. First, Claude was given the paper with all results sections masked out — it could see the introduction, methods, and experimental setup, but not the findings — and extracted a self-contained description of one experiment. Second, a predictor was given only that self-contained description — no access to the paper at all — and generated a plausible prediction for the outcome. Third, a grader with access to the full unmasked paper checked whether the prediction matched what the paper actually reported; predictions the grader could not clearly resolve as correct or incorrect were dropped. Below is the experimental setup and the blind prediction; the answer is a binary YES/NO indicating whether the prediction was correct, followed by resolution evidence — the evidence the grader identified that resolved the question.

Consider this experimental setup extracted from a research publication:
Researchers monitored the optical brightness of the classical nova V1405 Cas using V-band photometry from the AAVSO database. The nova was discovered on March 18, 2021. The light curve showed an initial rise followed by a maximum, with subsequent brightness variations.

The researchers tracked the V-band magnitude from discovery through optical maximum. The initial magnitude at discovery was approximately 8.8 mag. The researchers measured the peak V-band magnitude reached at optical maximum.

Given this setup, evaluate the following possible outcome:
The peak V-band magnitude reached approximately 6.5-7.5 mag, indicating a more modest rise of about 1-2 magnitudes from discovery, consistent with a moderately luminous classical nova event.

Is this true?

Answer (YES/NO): NO